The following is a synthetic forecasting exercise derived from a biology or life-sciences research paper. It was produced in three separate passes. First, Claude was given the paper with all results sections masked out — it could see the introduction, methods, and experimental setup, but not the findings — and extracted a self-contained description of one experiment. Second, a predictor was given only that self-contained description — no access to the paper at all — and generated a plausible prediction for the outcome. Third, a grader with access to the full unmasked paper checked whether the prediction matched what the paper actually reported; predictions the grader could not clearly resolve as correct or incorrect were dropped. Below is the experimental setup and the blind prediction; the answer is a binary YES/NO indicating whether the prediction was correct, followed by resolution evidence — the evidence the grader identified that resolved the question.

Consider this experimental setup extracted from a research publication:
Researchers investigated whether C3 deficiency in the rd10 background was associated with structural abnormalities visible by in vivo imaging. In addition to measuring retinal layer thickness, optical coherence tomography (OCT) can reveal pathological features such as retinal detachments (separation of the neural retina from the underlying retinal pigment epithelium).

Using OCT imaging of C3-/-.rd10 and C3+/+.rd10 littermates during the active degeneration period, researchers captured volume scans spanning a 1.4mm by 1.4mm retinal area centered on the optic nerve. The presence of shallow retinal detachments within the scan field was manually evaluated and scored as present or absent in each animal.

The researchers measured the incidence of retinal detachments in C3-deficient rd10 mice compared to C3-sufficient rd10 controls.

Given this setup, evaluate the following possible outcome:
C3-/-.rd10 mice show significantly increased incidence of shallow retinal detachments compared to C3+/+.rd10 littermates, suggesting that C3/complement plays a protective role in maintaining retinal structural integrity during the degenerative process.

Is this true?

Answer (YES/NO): YES